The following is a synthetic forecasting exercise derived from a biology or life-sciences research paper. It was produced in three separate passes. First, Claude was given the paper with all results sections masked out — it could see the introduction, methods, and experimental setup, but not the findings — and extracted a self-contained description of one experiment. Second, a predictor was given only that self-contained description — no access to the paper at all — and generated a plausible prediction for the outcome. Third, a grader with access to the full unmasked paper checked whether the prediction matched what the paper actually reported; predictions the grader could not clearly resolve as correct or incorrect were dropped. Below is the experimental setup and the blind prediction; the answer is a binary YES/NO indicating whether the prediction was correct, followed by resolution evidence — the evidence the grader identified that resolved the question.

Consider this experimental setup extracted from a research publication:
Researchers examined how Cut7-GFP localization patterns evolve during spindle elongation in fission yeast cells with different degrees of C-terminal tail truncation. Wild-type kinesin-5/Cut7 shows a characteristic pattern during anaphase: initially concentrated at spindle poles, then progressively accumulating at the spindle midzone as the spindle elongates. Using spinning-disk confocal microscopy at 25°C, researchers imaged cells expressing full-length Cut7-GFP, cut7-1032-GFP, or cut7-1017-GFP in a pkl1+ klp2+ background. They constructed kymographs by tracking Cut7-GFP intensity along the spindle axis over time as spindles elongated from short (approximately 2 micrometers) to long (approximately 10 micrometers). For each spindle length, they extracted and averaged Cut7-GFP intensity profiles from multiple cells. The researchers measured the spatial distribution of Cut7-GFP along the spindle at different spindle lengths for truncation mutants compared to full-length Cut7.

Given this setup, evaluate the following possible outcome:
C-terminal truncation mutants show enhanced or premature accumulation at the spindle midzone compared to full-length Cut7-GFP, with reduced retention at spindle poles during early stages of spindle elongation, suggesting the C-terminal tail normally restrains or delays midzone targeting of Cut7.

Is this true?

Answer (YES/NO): NO